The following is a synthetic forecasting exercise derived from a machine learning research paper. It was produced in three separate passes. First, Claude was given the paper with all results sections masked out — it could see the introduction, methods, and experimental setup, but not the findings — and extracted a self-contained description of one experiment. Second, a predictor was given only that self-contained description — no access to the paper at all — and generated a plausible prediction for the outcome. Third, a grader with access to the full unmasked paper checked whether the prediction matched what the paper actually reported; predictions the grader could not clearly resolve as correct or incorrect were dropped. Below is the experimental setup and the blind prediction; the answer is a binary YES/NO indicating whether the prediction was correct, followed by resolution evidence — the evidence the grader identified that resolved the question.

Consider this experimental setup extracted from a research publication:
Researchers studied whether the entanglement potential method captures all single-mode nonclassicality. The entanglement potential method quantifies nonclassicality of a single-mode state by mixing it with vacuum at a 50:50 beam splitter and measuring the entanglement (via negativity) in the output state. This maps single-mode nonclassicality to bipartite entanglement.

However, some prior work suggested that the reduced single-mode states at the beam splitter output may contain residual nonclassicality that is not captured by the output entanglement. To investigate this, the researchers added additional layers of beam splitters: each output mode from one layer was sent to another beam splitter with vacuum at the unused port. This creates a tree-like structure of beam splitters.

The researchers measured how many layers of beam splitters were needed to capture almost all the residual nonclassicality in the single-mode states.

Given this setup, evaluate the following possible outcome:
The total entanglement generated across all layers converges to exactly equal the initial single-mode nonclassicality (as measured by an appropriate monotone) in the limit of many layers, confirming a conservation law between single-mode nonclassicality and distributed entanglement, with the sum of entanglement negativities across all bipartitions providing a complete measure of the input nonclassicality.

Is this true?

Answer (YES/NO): NO